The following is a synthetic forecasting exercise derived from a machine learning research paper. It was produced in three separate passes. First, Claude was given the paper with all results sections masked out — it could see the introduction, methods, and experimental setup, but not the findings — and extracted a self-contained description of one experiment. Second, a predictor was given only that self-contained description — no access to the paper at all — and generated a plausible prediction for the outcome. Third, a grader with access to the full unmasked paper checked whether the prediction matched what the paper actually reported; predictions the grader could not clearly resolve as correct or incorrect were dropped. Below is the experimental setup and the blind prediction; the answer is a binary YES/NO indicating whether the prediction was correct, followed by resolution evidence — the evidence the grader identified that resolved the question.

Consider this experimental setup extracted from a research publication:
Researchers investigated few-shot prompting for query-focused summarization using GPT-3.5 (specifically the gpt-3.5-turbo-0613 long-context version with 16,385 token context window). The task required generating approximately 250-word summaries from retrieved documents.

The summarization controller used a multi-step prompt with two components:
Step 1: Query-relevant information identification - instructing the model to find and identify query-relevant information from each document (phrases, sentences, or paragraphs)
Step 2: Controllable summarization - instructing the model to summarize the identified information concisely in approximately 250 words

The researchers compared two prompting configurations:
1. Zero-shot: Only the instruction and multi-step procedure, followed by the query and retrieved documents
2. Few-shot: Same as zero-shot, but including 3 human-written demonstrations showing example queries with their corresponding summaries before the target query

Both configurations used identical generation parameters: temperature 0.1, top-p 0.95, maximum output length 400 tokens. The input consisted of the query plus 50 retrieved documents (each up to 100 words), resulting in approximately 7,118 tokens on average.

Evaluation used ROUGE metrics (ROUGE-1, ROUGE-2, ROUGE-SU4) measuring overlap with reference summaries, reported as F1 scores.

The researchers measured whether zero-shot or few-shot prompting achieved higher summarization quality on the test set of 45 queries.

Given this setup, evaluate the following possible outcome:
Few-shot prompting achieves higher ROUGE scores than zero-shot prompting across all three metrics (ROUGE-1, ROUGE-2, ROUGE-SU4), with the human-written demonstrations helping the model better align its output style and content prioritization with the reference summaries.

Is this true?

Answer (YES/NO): YES